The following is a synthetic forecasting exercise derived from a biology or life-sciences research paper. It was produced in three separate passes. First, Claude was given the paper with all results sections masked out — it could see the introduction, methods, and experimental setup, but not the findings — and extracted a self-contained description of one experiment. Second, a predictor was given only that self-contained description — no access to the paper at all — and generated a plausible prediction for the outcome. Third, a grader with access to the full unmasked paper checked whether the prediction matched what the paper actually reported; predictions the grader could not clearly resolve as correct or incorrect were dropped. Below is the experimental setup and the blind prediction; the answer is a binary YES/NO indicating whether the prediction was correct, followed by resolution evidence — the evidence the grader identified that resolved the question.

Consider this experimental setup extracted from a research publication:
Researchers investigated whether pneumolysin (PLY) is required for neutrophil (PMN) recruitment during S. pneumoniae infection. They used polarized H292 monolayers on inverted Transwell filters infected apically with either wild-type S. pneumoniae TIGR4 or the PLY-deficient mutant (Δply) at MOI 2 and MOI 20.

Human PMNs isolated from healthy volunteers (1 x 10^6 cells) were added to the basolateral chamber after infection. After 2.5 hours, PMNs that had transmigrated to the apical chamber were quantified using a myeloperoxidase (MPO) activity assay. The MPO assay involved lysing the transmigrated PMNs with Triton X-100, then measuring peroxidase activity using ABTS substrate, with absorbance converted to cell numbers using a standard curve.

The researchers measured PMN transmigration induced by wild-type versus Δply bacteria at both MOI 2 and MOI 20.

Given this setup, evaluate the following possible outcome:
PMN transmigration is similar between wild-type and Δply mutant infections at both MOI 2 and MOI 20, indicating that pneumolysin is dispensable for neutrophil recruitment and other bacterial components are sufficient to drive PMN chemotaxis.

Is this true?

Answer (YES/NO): NO